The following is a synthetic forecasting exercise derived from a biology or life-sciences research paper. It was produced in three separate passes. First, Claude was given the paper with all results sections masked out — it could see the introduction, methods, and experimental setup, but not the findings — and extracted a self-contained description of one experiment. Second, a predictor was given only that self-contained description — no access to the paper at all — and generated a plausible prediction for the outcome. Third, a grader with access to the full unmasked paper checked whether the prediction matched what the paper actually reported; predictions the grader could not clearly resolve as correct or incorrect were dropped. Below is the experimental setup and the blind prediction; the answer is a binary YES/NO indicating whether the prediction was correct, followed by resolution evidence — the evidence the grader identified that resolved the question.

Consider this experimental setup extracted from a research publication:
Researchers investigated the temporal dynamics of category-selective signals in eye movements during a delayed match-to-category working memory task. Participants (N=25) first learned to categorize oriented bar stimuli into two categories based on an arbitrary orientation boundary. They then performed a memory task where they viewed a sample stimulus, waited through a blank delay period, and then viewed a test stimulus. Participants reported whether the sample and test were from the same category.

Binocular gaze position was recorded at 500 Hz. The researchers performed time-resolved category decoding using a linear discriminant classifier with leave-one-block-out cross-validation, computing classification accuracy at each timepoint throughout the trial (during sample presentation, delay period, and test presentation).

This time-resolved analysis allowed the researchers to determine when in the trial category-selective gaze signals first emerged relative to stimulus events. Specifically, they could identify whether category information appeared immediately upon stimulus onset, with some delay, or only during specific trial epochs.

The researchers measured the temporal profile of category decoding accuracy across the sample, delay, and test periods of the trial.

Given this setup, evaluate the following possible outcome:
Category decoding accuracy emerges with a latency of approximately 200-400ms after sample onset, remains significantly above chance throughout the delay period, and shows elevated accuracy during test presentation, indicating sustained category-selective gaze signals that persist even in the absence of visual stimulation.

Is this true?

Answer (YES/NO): YES